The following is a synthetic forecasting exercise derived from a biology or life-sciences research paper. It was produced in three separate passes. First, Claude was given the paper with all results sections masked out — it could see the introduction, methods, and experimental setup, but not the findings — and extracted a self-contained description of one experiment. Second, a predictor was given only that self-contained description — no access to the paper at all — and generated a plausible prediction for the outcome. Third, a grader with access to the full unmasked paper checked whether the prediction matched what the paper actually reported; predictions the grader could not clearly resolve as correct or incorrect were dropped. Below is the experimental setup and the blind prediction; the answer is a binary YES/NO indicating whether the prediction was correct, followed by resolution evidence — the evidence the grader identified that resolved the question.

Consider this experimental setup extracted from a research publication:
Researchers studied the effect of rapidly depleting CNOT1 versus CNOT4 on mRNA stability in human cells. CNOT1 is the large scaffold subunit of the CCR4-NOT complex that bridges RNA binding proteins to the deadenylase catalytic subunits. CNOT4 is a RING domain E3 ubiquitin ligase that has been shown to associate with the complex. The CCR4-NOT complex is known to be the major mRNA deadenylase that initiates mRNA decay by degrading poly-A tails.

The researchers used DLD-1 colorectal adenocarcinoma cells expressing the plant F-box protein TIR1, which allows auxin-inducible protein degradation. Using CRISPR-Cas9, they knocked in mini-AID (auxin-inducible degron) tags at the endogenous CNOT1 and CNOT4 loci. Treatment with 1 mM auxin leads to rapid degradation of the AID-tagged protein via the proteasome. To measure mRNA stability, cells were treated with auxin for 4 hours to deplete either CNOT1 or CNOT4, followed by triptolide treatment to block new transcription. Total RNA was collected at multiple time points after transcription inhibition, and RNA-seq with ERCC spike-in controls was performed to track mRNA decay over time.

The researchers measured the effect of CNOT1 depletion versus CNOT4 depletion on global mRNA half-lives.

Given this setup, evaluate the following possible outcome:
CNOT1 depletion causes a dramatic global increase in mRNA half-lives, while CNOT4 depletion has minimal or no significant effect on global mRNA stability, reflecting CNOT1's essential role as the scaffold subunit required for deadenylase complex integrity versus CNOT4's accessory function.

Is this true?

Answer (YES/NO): NO